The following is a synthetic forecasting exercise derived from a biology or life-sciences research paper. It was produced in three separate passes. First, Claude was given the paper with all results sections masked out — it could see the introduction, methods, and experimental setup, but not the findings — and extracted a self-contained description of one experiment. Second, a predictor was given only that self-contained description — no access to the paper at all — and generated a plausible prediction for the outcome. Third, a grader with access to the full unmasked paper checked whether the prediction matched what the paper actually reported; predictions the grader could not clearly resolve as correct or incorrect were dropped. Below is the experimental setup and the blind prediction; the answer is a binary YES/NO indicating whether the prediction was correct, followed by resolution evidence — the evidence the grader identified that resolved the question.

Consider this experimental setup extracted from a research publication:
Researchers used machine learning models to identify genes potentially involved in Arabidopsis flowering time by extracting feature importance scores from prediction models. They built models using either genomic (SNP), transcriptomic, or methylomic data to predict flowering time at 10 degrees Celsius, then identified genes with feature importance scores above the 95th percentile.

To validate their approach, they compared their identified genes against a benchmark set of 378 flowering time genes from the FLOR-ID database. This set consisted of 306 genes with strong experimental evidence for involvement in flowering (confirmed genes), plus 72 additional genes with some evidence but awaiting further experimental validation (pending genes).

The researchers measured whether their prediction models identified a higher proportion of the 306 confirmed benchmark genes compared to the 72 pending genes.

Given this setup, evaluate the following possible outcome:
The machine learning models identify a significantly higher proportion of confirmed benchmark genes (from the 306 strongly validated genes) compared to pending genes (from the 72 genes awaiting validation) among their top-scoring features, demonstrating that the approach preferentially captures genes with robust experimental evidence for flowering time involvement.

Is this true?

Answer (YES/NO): NO